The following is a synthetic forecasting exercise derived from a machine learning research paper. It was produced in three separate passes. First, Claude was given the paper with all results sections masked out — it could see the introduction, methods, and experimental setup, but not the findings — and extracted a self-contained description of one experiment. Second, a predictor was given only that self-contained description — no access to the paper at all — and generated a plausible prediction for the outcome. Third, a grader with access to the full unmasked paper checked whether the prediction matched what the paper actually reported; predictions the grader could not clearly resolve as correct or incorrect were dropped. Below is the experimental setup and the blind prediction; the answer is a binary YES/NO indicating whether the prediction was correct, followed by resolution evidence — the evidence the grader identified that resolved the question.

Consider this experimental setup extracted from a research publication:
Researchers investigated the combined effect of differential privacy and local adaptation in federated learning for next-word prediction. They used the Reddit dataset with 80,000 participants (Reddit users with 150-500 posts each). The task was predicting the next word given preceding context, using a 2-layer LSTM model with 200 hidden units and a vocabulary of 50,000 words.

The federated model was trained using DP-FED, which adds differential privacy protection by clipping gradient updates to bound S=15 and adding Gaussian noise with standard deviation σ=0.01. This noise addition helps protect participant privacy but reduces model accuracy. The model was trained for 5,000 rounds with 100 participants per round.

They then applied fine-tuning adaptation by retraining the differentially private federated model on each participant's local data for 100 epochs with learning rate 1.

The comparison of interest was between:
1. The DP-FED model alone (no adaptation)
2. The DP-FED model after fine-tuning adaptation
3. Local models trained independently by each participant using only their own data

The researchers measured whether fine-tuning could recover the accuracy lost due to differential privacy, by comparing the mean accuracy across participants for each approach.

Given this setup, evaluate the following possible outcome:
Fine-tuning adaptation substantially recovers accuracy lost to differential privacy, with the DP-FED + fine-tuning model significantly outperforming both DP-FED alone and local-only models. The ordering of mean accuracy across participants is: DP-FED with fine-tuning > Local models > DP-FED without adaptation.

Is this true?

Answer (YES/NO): NO